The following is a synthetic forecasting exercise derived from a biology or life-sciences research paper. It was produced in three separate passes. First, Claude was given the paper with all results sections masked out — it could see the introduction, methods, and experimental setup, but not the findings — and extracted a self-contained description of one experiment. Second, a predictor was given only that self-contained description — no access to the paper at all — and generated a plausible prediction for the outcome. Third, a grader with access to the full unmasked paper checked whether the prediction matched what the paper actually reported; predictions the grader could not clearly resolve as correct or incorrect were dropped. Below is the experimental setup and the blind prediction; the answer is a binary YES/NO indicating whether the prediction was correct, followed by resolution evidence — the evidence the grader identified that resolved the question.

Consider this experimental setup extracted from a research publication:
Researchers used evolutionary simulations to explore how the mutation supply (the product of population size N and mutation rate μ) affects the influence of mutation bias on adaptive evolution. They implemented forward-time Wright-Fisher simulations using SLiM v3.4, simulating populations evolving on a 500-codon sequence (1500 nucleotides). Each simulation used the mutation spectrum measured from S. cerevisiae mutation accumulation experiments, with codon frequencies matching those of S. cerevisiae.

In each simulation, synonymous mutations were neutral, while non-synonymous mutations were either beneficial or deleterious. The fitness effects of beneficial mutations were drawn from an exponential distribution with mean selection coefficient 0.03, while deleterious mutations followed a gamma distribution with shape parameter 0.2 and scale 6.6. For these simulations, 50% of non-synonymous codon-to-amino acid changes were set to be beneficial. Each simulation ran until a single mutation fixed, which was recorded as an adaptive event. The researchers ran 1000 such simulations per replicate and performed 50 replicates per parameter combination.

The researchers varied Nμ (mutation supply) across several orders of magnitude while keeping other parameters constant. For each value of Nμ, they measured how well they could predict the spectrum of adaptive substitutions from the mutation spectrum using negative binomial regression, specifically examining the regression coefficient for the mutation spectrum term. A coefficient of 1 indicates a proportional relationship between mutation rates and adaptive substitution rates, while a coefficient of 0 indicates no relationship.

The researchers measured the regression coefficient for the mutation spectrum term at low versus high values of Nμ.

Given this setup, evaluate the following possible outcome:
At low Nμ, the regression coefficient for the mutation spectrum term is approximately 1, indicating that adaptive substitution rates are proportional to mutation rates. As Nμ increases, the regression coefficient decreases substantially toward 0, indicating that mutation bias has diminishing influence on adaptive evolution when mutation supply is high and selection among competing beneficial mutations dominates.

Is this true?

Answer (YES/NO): YES